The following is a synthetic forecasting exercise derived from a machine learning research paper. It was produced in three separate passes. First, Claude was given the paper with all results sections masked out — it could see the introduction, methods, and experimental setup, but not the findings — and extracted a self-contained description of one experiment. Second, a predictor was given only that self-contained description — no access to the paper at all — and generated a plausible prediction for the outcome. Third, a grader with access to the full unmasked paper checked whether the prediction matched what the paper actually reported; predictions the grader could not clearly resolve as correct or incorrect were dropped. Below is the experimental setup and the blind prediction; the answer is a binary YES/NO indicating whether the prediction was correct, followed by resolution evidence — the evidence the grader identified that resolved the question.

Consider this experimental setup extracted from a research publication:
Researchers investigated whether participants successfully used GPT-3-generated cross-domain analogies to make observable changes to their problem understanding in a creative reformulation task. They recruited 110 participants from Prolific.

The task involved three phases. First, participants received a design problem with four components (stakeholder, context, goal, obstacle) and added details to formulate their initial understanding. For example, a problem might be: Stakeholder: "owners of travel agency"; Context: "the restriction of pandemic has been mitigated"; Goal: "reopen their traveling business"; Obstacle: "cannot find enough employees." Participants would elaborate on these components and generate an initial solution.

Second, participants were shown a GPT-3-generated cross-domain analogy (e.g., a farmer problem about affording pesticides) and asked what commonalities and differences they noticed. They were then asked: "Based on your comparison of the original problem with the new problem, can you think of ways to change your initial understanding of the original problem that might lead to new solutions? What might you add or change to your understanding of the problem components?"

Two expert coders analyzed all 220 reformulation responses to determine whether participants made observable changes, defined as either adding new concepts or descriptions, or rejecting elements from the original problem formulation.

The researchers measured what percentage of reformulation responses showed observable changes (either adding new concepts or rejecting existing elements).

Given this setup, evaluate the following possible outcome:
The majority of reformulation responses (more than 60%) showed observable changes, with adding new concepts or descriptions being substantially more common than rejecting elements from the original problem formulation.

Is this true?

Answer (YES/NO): YES